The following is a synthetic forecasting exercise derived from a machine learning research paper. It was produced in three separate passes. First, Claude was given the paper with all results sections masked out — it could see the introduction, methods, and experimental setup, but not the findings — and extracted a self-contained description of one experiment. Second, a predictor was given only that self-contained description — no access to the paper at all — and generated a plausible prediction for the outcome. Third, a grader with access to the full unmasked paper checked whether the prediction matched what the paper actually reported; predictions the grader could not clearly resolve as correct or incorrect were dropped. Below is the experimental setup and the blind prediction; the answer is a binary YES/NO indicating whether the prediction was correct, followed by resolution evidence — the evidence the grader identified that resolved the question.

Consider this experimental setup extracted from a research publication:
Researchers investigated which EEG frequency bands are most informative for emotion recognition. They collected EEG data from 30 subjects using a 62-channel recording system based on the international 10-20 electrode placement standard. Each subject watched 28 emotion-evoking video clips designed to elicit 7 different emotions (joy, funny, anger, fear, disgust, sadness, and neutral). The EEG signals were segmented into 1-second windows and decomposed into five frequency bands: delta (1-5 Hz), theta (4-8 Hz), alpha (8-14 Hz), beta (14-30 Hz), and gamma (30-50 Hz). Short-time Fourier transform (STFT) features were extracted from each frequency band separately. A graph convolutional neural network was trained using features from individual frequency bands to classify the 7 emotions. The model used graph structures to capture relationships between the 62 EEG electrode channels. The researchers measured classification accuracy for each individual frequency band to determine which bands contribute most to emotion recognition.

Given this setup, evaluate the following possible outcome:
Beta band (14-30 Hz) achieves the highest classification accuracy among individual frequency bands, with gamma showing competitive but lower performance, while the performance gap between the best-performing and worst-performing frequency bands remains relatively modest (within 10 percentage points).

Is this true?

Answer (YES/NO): NO